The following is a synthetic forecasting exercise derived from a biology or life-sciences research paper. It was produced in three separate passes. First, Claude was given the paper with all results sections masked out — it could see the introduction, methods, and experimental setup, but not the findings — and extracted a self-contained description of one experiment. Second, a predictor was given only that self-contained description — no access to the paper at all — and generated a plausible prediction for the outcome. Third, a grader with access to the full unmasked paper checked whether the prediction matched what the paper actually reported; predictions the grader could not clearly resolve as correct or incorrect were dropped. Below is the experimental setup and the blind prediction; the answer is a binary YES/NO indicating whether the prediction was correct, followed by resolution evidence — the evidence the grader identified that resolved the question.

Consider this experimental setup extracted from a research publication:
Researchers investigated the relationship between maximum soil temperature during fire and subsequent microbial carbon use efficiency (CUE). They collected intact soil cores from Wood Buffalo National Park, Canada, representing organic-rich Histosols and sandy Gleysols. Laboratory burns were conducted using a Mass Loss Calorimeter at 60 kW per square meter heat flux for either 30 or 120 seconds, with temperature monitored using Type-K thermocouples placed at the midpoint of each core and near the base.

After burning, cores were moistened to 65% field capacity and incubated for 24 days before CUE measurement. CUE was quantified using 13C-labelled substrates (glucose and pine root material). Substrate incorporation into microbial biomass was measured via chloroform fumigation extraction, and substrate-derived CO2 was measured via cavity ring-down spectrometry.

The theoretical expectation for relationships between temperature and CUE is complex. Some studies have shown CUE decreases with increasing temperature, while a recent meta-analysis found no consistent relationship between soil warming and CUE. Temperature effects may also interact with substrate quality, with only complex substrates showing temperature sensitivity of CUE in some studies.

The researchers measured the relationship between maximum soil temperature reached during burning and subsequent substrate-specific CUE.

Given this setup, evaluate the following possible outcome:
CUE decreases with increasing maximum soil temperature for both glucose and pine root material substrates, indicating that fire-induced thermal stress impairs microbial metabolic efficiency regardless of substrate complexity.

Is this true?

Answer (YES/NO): NO